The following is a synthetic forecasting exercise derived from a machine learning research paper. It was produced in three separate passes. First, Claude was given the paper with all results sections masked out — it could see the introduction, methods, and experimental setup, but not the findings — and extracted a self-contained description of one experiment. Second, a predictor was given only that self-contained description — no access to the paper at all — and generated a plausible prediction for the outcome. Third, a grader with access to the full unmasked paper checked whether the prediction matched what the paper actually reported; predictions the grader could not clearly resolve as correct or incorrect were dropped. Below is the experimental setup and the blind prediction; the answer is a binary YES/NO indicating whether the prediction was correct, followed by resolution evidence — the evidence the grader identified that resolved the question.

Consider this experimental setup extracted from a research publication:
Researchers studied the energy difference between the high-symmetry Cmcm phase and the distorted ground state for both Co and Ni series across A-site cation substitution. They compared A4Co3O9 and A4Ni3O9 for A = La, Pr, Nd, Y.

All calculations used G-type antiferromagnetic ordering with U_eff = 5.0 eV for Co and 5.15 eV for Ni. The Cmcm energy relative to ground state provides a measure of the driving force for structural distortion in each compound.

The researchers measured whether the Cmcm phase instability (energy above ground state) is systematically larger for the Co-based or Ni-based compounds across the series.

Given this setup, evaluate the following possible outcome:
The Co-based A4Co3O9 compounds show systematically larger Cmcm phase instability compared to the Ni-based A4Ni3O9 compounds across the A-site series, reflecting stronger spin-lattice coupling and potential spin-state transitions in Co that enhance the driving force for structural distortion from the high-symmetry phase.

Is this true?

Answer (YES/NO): YES